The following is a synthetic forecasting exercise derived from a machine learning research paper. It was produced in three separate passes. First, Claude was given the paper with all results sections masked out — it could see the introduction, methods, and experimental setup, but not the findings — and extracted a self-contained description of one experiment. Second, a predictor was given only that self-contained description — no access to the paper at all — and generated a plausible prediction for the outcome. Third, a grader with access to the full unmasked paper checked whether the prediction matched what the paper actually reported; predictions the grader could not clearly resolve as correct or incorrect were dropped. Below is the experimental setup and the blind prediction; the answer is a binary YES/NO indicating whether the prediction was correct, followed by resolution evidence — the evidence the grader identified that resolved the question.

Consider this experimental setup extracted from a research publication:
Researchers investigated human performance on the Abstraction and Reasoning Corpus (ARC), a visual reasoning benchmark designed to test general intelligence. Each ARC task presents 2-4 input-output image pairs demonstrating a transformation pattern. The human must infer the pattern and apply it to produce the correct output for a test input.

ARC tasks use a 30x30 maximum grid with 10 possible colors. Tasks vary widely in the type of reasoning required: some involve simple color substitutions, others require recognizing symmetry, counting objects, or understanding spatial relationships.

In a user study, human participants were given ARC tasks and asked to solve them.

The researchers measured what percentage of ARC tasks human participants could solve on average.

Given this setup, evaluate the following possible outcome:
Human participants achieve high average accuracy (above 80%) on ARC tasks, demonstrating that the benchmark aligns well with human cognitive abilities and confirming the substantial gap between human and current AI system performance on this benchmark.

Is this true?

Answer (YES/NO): NO